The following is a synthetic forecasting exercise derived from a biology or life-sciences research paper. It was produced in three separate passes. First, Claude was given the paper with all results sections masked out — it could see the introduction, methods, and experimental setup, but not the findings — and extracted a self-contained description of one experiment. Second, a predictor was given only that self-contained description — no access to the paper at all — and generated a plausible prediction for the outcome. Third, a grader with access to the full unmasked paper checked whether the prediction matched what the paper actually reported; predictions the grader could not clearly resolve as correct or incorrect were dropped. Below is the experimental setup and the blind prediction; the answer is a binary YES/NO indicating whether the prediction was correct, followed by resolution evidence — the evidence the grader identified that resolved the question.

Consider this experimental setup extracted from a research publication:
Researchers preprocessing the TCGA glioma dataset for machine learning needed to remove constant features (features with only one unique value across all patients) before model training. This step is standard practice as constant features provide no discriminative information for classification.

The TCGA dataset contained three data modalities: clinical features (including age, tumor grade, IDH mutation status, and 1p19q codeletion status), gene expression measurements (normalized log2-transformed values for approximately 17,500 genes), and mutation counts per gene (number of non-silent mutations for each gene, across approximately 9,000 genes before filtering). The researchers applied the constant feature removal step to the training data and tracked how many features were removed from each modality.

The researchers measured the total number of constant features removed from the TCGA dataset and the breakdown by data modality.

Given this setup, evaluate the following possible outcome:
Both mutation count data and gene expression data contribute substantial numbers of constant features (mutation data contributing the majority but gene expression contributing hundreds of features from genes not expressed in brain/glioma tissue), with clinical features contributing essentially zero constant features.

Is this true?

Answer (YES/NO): NO